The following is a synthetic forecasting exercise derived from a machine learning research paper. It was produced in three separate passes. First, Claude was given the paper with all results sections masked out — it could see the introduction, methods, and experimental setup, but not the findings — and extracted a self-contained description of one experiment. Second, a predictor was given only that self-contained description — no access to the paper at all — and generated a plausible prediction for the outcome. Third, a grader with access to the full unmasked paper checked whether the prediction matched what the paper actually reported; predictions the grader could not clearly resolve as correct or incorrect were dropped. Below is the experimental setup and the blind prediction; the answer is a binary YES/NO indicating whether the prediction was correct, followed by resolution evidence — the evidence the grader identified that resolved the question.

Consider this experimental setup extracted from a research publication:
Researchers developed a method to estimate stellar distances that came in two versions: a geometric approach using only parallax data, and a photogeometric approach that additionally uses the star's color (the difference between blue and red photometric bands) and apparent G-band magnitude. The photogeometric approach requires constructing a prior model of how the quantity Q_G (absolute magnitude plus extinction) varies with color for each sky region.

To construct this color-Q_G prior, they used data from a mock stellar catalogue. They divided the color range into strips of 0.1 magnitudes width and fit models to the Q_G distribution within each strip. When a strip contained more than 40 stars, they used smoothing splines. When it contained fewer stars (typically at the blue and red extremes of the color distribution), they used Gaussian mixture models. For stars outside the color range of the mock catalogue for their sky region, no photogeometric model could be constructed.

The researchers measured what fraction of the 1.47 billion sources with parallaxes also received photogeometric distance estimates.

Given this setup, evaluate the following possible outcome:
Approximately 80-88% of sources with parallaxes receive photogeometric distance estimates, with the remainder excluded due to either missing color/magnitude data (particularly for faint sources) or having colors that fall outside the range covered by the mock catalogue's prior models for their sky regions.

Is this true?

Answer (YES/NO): NO